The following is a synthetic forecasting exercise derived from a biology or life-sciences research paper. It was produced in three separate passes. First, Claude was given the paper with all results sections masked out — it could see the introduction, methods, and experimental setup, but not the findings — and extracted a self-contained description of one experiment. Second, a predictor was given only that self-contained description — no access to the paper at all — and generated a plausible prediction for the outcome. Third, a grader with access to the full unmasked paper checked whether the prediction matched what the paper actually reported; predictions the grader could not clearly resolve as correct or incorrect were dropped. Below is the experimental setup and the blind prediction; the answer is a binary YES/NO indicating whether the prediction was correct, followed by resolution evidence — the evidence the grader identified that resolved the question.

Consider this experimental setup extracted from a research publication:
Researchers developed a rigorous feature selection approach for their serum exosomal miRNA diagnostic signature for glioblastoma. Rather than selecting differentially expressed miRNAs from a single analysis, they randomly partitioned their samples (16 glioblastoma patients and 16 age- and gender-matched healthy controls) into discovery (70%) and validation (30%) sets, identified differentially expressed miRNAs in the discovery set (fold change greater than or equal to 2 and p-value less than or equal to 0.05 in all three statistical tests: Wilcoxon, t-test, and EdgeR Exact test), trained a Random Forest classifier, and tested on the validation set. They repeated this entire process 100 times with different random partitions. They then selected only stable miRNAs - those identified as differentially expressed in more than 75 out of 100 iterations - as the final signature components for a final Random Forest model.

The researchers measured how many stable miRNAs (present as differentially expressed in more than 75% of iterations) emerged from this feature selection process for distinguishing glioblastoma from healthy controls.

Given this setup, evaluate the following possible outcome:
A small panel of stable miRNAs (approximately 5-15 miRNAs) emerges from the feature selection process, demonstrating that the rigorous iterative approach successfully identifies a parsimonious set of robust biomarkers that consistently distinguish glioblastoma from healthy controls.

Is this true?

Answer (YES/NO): YES